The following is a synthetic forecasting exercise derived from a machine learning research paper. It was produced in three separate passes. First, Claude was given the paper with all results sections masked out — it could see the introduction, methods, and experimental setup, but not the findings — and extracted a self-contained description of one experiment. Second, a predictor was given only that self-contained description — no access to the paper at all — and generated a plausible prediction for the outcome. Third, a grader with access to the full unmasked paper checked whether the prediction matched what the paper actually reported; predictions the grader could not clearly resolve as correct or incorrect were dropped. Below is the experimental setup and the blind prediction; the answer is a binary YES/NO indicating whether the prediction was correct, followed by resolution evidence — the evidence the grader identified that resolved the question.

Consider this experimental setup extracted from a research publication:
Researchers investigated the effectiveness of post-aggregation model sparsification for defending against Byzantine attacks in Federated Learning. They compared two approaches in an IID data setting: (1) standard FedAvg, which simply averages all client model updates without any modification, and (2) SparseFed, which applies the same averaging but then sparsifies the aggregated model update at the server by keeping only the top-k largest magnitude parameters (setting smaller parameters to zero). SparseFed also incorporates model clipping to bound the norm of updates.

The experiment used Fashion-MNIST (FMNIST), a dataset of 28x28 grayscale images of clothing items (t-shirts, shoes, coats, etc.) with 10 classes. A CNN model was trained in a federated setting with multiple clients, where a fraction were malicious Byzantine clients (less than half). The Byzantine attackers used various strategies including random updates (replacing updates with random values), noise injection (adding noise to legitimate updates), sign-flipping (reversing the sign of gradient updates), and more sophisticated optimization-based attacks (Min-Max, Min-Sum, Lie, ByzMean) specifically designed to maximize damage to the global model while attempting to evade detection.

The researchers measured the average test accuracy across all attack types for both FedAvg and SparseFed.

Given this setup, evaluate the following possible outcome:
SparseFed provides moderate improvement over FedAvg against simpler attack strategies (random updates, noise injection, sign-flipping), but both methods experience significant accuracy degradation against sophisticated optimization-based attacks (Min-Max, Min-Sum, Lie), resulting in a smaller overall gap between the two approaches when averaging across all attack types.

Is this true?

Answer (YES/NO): NO